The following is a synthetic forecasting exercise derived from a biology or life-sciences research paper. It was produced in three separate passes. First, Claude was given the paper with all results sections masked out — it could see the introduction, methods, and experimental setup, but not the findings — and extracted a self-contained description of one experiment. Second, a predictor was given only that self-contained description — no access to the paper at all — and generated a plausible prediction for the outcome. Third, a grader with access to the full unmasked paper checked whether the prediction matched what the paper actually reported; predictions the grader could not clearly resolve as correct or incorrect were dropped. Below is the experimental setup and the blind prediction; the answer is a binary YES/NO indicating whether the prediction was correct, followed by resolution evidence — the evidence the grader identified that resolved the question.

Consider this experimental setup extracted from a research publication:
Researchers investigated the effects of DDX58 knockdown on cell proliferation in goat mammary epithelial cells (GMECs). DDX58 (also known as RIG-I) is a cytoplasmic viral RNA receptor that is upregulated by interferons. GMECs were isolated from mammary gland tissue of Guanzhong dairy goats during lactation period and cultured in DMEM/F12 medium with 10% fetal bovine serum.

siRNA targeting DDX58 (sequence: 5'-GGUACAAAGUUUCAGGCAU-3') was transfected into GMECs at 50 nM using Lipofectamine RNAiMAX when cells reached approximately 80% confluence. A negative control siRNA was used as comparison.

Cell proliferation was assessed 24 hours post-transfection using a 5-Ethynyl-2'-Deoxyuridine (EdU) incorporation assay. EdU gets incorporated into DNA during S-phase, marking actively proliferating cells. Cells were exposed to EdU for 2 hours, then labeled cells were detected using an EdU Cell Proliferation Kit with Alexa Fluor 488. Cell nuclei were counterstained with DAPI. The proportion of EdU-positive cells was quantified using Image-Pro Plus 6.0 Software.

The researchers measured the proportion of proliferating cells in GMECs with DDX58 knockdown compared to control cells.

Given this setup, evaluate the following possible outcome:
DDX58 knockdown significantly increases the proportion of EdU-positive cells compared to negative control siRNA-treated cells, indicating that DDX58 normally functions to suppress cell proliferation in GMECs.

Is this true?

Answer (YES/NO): YES